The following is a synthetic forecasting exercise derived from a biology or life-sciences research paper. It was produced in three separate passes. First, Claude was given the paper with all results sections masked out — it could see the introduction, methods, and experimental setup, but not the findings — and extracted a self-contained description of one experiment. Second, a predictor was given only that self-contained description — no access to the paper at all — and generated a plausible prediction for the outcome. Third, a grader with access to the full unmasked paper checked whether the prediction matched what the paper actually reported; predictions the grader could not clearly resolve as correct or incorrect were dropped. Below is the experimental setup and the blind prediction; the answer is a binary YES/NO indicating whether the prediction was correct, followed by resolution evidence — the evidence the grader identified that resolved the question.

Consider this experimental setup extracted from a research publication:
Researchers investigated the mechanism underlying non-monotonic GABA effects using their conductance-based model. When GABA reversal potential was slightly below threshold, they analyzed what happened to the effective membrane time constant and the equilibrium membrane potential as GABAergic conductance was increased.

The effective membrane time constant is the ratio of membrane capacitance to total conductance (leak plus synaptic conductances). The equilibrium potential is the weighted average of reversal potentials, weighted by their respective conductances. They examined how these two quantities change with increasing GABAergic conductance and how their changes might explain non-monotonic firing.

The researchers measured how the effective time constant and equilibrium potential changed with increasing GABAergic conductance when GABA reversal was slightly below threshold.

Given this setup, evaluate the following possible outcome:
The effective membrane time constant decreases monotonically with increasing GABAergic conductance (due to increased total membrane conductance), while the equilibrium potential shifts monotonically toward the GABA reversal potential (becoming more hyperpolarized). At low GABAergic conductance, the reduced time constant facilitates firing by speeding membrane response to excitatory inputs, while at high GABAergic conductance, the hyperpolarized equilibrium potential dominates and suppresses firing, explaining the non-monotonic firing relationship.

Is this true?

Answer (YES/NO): YES